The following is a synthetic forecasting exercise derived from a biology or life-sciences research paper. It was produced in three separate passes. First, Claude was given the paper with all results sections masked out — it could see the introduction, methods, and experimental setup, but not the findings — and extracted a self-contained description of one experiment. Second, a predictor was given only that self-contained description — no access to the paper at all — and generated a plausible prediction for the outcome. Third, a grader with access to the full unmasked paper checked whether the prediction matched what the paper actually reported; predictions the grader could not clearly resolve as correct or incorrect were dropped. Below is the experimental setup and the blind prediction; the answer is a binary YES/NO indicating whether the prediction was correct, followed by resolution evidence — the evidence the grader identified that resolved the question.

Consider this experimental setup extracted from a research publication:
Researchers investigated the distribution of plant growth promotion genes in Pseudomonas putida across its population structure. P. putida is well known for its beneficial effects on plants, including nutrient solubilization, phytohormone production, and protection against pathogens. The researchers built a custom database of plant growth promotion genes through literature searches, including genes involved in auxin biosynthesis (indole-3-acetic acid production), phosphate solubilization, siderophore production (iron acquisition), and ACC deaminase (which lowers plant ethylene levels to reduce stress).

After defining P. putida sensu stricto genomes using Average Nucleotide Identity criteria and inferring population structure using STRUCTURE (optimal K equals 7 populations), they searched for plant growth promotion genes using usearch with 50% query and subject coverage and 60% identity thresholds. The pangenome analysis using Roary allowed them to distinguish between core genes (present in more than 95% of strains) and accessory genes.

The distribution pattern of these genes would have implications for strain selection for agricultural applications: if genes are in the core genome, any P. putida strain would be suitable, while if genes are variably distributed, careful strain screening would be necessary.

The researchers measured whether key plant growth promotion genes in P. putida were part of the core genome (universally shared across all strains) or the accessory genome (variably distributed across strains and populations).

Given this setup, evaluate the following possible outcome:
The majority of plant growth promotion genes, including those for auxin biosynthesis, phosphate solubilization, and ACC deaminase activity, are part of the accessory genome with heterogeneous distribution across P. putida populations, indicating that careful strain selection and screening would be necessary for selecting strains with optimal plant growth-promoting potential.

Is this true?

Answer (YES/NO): NO